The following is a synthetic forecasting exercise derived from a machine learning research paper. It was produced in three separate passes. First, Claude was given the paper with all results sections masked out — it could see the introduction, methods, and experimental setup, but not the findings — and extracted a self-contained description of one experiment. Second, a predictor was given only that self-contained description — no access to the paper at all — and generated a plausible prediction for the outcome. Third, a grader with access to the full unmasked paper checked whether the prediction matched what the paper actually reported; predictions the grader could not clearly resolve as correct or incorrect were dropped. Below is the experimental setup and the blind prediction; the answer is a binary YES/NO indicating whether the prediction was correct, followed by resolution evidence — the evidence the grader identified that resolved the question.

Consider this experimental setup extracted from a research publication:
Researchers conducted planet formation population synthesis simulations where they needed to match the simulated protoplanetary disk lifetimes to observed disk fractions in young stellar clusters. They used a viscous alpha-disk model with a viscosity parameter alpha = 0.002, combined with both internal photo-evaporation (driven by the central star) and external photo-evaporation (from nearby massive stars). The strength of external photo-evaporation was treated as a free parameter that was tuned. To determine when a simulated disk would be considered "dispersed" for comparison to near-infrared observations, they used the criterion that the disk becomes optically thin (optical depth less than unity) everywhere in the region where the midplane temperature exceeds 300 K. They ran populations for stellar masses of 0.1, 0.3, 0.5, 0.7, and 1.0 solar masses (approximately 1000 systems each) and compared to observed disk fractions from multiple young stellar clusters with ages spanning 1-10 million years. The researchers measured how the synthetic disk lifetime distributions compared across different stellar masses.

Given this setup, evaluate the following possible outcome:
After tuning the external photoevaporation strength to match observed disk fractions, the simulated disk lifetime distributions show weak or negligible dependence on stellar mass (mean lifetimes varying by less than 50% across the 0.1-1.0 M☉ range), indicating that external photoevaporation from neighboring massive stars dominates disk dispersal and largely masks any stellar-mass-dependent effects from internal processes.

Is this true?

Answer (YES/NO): NO